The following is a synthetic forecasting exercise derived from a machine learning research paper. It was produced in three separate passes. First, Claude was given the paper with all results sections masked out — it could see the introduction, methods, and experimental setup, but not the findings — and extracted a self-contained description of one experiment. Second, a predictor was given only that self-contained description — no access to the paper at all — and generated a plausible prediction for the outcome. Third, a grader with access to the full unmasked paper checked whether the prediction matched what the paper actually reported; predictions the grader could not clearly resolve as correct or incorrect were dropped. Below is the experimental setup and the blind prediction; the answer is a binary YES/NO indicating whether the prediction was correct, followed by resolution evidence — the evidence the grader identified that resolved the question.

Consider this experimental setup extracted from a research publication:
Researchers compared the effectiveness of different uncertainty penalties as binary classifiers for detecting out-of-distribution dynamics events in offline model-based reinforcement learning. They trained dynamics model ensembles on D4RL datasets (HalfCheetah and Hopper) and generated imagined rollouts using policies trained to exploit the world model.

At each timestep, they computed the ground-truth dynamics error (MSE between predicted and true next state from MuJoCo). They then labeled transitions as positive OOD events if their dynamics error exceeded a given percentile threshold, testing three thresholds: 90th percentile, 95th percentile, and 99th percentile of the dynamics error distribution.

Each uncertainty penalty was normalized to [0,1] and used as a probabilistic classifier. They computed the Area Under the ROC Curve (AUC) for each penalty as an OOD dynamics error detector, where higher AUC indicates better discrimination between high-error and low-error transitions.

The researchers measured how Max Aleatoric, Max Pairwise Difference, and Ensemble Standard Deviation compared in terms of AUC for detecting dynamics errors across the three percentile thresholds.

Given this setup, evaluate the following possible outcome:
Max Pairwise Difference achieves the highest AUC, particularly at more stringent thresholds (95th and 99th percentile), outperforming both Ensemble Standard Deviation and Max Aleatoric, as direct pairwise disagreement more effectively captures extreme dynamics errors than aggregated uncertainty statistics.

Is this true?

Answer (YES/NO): NO